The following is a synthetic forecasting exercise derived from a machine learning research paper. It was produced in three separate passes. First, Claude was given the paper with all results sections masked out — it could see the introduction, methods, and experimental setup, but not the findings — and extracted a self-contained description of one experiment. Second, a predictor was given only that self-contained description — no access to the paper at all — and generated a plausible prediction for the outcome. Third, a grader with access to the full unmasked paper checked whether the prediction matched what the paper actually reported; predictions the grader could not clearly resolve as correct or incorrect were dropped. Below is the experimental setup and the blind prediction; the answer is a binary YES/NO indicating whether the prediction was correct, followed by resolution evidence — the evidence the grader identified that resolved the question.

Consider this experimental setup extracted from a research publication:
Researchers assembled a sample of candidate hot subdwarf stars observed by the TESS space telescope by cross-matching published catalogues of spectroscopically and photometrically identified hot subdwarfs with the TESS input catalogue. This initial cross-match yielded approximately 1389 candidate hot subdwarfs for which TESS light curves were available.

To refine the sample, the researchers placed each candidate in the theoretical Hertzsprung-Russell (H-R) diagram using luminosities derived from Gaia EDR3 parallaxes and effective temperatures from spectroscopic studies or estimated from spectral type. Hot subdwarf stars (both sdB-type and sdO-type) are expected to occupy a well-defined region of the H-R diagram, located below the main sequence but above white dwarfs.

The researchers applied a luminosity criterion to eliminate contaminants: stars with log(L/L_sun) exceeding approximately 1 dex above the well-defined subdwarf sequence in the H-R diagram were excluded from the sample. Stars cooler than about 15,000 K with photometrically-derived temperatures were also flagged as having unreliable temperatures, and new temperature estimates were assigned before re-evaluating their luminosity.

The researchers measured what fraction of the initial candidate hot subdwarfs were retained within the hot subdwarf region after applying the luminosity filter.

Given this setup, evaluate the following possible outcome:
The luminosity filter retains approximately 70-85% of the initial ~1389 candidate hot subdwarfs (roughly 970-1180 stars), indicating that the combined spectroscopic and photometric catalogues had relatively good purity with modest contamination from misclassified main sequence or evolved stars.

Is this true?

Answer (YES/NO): NO